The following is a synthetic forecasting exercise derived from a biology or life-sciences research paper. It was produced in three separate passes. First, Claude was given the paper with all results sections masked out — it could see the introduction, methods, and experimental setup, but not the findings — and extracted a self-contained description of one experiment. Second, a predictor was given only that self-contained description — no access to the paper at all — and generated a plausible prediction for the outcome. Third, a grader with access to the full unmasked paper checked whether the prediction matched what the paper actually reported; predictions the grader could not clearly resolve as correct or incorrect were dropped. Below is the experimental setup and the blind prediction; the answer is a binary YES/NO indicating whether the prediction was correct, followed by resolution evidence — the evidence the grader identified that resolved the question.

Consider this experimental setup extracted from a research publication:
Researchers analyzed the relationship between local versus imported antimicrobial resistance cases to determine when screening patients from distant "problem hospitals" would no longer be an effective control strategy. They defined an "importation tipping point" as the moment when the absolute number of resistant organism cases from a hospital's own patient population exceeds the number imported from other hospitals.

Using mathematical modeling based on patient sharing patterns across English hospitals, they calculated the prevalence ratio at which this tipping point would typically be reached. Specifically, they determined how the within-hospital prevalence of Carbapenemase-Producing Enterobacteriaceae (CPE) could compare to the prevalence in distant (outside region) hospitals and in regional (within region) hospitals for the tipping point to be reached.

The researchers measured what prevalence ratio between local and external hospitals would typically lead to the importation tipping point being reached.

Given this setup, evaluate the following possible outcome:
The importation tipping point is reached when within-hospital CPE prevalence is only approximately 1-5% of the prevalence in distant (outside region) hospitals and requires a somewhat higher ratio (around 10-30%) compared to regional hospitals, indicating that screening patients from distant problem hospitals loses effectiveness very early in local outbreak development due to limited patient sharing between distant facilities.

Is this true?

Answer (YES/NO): YES